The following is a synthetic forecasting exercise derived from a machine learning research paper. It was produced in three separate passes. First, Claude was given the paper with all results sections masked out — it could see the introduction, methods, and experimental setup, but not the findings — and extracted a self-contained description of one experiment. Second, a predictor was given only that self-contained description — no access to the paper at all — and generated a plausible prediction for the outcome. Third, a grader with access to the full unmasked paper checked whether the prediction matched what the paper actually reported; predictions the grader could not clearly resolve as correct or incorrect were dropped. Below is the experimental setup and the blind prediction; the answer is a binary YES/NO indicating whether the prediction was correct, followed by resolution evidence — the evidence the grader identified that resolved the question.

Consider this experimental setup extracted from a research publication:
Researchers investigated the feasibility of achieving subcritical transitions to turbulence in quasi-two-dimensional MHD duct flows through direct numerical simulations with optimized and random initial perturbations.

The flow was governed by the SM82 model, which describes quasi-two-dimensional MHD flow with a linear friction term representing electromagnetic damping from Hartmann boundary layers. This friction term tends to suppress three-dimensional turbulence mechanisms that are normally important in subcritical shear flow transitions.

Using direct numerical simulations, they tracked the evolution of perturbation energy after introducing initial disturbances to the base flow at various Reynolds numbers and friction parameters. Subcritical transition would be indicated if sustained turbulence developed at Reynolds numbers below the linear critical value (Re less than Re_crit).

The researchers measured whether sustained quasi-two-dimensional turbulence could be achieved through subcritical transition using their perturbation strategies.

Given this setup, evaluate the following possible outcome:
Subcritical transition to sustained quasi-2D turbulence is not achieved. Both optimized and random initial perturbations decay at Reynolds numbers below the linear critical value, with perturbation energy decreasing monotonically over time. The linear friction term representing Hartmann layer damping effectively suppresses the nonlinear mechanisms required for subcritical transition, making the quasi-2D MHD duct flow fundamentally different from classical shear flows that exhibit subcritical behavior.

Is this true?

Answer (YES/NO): YES